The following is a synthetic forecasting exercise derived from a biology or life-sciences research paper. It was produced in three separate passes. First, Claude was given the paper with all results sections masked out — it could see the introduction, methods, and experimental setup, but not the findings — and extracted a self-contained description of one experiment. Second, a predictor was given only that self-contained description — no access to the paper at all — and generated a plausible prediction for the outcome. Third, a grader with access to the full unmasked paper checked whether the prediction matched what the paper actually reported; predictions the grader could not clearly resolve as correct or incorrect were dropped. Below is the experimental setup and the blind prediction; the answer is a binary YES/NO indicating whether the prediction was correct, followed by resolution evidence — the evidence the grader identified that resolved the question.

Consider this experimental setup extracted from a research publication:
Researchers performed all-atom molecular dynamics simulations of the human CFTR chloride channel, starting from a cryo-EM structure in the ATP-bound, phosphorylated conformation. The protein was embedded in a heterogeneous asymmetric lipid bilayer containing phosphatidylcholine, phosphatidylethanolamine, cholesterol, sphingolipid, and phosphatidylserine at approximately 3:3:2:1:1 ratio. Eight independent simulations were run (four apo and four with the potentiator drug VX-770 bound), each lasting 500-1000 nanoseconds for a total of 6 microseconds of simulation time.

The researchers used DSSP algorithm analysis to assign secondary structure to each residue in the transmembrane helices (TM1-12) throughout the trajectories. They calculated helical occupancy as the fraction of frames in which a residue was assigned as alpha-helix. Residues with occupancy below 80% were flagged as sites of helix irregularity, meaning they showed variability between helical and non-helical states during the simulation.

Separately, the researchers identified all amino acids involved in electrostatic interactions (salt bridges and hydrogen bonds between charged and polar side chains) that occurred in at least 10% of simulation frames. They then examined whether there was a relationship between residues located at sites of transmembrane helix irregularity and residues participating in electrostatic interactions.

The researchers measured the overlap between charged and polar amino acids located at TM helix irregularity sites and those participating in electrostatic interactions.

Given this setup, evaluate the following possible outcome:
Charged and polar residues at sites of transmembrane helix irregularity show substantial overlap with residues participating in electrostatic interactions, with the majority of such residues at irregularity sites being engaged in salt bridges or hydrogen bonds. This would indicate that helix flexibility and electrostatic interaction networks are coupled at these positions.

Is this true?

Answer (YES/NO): YES